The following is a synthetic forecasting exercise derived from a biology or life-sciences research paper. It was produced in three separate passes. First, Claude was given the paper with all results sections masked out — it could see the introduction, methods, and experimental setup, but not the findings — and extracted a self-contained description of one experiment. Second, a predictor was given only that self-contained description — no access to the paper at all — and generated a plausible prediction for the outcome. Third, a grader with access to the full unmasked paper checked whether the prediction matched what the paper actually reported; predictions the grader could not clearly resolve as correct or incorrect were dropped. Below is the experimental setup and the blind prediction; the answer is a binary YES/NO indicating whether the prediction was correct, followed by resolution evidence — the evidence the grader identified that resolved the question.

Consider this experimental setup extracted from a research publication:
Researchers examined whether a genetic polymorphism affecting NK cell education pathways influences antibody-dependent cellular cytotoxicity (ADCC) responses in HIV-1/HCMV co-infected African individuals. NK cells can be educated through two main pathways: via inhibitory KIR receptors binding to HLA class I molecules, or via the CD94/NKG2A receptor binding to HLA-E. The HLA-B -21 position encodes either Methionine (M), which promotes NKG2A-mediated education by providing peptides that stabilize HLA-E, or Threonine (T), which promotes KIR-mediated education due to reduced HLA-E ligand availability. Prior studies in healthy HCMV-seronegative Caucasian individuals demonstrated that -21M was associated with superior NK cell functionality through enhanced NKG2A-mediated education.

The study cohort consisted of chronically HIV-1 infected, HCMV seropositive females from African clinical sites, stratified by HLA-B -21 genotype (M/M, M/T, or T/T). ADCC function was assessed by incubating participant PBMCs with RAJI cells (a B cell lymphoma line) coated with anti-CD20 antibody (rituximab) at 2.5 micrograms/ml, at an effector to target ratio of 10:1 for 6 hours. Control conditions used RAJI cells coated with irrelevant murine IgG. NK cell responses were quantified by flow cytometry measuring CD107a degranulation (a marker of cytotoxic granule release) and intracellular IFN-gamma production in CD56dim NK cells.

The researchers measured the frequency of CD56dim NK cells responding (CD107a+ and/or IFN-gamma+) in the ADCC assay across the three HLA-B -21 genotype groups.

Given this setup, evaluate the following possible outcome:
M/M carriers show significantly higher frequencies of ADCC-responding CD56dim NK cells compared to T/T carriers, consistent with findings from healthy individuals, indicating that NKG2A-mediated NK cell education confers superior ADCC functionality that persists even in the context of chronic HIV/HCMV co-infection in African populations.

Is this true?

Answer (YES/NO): NO